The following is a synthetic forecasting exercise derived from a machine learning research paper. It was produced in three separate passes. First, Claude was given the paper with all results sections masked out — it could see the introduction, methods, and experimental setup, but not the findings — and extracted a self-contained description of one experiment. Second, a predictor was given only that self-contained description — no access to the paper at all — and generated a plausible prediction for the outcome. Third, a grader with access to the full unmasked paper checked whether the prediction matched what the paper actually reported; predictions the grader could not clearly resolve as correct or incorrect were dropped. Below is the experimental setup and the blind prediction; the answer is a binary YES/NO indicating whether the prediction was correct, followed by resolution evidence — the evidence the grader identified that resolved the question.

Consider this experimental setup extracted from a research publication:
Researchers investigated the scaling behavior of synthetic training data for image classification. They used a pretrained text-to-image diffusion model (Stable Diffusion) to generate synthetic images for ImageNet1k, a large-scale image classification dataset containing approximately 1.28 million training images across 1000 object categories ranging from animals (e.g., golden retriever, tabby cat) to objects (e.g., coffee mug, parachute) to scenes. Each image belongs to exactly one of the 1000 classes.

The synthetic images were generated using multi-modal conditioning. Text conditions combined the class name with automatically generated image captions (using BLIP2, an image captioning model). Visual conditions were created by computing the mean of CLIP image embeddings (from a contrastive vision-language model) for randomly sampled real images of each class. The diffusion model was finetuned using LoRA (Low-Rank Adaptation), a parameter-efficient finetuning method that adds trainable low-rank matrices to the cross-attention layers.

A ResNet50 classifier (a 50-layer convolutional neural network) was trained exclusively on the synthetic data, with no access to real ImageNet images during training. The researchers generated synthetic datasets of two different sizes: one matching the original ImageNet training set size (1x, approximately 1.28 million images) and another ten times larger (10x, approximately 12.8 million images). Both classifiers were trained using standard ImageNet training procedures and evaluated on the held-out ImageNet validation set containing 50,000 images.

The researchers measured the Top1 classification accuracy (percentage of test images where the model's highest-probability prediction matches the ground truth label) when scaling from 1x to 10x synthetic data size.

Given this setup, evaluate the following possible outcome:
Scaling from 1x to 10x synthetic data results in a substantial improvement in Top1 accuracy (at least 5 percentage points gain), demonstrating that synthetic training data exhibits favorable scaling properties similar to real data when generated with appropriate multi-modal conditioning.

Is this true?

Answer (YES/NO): YES